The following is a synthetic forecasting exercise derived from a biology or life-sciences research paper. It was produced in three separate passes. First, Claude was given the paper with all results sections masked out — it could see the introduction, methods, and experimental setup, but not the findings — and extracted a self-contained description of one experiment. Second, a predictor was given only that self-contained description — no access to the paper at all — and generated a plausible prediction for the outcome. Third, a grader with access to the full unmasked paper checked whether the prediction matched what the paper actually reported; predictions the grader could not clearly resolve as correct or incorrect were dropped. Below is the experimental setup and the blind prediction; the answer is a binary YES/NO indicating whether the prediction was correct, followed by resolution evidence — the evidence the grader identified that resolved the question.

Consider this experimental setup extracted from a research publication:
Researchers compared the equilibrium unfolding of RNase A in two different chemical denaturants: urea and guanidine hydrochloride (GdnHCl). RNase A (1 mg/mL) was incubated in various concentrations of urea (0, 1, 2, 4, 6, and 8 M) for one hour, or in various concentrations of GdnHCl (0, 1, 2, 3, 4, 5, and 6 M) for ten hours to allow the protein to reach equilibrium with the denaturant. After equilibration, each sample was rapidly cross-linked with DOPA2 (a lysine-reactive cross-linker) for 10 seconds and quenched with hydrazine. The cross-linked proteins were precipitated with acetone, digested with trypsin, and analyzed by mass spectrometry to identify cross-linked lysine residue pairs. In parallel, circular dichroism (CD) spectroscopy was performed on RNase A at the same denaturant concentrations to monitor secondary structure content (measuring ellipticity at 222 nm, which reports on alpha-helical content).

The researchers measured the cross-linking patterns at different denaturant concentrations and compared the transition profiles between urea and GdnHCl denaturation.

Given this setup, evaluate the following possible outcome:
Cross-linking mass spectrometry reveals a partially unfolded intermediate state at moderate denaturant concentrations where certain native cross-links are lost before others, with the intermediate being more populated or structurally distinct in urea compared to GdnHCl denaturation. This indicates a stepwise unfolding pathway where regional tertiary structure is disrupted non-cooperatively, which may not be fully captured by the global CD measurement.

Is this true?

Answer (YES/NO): NO